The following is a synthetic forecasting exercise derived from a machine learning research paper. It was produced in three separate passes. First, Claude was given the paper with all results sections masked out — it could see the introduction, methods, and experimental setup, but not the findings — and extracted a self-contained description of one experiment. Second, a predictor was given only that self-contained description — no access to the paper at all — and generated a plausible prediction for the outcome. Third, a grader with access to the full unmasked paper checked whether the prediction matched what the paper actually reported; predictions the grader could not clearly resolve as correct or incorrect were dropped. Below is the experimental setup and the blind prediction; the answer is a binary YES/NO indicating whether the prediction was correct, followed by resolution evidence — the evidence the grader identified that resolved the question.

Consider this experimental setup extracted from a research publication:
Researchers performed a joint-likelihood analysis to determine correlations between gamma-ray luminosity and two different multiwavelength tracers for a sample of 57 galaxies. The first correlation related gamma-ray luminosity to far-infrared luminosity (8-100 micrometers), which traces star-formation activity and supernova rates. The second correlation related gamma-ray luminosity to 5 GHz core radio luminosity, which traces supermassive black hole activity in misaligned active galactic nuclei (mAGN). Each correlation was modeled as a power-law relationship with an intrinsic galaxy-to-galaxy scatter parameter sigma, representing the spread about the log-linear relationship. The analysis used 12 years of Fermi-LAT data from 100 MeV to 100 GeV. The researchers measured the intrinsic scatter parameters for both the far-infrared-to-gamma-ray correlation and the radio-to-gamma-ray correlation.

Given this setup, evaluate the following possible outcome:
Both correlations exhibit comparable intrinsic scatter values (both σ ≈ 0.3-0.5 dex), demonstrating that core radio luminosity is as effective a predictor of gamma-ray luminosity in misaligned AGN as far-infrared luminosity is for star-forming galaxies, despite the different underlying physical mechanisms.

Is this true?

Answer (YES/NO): NO